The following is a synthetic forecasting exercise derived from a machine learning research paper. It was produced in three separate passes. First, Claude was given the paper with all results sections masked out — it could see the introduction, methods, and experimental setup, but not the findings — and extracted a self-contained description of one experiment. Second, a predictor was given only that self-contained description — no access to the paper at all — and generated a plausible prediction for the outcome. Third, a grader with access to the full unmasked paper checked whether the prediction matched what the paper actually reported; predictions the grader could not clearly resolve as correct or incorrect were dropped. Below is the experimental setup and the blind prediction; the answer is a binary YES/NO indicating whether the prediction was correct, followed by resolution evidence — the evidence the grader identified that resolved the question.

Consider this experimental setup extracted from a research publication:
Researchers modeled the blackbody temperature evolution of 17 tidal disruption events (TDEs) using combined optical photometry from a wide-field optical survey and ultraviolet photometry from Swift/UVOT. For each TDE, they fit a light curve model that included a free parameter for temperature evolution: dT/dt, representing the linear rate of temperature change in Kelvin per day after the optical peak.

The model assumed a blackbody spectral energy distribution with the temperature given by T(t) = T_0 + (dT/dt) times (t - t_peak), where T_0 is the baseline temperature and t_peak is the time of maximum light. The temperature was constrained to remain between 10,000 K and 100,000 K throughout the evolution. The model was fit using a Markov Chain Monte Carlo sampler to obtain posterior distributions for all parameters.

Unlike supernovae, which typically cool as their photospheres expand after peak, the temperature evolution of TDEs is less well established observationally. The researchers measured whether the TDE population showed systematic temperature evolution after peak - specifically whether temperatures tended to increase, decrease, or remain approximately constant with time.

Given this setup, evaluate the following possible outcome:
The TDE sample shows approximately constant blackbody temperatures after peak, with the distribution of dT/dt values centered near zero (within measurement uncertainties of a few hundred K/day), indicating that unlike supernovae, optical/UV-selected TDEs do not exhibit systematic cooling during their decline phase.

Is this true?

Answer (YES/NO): NO